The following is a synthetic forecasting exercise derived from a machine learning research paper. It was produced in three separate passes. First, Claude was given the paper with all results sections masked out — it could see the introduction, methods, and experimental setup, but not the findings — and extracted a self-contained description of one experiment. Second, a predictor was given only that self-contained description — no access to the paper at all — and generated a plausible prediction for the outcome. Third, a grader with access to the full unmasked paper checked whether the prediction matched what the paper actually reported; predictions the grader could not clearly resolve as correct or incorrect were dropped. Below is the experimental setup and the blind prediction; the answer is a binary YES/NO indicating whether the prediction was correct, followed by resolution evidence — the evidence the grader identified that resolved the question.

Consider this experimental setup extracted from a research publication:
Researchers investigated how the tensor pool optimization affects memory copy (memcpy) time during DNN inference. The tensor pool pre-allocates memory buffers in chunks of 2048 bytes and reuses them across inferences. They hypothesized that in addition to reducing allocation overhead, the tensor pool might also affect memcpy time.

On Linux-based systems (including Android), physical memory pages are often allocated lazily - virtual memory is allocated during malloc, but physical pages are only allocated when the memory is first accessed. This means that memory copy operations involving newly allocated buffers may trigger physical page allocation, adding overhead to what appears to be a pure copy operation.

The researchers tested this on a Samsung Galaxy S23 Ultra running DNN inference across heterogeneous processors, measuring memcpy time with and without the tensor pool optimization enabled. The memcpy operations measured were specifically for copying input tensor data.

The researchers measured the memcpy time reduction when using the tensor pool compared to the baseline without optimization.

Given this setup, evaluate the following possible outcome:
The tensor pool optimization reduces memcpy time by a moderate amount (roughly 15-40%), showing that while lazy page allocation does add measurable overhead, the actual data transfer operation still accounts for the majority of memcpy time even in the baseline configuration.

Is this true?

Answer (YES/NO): NO